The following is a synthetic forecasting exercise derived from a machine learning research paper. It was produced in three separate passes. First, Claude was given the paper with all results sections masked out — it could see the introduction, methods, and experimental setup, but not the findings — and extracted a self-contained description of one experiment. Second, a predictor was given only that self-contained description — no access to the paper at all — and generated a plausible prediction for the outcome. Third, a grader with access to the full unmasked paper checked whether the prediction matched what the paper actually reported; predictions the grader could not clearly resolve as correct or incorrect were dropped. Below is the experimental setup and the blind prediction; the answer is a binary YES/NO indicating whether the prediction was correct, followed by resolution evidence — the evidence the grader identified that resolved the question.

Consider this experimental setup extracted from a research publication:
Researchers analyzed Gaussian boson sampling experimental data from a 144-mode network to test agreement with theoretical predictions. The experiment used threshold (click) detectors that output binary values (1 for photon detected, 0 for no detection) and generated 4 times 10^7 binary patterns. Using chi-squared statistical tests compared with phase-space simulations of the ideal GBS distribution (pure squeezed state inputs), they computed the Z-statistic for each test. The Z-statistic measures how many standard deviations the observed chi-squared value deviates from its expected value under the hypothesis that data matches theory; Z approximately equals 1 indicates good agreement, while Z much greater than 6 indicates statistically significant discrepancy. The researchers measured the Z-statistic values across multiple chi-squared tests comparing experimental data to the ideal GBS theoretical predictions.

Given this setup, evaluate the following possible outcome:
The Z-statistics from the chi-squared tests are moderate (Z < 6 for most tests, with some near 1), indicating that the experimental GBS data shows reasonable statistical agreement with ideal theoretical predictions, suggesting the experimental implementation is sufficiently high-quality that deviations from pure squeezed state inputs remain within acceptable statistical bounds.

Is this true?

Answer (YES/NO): NO